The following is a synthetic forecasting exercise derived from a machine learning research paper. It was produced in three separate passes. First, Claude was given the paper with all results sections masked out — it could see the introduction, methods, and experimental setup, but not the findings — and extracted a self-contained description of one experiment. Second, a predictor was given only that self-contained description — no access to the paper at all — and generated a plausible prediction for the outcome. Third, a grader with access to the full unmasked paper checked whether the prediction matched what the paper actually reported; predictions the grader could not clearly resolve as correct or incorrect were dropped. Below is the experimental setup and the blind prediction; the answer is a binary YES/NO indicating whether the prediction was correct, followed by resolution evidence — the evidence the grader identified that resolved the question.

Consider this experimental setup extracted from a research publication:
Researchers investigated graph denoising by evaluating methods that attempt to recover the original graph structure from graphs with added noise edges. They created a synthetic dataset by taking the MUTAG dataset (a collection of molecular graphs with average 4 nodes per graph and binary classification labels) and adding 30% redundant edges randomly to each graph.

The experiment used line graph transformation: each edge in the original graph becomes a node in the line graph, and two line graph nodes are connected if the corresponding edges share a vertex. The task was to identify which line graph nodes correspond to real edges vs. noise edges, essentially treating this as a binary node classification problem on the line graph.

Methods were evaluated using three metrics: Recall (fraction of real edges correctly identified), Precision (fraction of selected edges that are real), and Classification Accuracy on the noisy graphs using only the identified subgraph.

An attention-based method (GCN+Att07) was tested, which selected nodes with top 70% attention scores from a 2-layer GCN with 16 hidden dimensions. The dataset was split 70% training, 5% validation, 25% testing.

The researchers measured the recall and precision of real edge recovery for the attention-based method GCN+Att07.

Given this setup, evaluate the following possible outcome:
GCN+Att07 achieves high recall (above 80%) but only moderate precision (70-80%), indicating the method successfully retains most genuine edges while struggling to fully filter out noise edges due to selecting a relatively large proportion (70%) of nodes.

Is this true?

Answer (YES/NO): NO